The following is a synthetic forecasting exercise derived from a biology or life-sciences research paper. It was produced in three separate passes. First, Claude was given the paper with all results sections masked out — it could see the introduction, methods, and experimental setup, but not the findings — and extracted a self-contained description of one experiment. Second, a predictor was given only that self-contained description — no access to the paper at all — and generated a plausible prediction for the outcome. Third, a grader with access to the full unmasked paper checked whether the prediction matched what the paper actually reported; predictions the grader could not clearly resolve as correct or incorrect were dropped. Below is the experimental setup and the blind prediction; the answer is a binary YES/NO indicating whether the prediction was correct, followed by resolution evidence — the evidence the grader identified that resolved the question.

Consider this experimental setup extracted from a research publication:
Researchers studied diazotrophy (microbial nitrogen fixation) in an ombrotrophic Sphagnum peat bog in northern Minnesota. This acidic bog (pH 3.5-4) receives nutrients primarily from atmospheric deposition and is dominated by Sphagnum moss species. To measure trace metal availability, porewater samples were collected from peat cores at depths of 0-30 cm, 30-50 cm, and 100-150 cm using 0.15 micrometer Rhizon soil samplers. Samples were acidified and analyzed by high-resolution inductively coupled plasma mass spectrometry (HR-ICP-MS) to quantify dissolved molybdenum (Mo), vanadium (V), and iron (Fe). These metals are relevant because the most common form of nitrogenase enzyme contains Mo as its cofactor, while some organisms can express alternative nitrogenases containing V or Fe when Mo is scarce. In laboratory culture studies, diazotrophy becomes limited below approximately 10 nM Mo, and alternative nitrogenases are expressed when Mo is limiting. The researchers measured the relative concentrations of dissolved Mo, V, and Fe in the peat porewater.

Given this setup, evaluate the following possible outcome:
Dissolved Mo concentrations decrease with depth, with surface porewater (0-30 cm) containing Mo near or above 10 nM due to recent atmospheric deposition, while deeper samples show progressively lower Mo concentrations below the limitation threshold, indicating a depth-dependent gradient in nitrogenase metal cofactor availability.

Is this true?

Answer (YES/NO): NO